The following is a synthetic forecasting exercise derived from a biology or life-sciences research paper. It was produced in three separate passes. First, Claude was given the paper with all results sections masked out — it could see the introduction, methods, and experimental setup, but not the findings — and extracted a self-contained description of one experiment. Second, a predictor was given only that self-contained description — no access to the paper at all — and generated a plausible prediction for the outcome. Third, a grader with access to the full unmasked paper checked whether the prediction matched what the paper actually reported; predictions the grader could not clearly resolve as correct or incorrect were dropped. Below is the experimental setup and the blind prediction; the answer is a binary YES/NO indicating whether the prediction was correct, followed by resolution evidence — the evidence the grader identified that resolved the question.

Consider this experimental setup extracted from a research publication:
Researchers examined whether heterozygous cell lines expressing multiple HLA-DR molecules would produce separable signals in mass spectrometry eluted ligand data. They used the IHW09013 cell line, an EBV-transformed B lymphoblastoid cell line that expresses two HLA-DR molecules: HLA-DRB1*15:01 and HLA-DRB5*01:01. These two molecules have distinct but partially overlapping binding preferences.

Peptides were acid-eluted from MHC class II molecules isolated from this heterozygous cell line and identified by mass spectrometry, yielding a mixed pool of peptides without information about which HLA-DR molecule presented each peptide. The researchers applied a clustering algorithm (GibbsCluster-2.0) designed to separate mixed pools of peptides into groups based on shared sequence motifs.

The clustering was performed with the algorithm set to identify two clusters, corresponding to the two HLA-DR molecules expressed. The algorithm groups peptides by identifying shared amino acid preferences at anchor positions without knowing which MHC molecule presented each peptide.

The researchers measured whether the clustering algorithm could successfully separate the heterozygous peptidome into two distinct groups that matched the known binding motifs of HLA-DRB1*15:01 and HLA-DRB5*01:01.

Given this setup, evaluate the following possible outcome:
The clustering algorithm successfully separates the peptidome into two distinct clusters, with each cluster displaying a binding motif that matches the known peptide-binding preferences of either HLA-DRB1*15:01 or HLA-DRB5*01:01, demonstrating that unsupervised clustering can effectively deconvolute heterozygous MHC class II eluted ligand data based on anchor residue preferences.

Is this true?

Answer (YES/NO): YES